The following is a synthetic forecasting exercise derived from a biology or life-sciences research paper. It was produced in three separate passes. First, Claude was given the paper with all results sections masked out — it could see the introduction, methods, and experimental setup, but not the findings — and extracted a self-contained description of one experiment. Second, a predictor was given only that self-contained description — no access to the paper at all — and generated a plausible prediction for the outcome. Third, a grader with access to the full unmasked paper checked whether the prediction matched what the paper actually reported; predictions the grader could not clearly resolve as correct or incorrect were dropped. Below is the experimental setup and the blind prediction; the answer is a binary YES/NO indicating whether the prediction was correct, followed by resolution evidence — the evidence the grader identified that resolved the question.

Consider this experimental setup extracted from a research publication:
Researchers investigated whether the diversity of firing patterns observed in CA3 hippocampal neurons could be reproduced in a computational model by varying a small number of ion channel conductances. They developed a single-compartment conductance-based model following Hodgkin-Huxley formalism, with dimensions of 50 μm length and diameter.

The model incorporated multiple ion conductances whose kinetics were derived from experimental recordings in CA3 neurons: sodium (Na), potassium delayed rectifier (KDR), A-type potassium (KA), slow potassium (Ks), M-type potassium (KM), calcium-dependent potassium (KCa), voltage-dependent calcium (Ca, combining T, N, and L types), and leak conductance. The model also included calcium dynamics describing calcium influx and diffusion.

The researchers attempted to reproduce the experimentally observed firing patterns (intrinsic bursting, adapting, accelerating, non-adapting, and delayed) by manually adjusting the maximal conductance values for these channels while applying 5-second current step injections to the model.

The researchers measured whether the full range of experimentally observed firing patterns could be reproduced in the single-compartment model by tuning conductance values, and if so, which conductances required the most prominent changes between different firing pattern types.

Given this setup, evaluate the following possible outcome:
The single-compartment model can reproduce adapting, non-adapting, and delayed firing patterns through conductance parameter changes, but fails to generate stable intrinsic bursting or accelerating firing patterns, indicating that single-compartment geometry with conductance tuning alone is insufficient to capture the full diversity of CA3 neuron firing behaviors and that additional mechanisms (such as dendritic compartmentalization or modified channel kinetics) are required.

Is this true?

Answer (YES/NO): NO